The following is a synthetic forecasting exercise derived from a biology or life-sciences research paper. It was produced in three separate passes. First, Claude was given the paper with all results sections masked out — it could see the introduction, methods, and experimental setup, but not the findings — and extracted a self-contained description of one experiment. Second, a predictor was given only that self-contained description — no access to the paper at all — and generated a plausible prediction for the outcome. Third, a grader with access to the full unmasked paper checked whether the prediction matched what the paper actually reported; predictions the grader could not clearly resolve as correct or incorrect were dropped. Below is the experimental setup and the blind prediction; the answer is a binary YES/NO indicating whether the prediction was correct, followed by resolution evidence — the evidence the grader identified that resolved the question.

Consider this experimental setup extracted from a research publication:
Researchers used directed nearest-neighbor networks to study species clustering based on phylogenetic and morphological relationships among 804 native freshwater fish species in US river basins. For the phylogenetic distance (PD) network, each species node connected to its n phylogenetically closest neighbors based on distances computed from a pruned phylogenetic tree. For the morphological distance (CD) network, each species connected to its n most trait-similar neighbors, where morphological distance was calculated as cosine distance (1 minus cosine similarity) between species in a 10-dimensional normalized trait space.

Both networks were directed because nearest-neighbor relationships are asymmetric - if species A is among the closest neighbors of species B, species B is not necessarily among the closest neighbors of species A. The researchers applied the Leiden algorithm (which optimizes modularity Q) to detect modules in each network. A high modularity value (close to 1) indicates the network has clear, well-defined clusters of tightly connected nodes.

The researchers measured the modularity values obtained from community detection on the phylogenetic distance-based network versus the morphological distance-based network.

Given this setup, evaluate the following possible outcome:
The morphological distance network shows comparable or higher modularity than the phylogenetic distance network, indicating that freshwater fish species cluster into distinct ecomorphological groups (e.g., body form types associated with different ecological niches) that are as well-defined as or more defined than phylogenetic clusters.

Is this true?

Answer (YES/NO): NO